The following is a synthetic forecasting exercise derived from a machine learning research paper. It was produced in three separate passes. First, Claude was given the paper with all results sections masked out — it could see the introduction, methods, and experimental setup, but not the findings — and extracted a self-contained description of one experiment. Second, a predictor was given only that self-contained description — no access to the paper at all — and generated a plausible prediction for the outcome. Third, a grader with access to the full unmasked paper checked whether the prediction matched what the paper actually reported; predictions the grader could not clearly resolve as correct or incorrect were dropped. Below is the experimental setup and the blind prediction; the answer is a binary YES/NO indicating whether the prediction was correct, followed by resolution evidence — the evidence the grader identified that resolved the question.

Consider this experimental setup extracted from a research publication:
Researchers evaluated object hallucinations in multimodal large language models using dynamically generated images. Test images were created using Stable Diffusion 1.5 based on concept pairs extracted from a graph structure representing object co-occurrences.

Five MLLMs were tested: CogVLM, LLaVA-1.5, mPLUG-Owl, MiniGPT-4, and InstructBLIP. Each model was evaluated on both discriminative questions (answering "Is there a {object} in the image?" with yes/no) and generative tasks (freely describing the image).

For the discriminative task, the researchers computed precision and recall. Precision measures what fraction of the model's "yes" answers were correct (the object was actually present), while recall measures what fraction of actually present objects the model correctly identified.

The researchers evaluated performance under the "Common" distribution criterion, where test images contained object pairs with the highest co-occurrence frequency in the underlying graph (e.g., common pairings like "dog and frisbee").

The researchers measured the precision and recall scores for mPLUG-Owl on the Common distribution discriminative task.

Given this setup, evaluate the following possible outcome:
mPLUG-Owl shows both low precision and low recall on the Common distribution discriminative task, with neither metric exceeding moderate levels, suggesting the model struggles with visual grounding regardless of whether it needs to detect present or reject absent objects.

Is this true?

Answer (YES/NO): NO